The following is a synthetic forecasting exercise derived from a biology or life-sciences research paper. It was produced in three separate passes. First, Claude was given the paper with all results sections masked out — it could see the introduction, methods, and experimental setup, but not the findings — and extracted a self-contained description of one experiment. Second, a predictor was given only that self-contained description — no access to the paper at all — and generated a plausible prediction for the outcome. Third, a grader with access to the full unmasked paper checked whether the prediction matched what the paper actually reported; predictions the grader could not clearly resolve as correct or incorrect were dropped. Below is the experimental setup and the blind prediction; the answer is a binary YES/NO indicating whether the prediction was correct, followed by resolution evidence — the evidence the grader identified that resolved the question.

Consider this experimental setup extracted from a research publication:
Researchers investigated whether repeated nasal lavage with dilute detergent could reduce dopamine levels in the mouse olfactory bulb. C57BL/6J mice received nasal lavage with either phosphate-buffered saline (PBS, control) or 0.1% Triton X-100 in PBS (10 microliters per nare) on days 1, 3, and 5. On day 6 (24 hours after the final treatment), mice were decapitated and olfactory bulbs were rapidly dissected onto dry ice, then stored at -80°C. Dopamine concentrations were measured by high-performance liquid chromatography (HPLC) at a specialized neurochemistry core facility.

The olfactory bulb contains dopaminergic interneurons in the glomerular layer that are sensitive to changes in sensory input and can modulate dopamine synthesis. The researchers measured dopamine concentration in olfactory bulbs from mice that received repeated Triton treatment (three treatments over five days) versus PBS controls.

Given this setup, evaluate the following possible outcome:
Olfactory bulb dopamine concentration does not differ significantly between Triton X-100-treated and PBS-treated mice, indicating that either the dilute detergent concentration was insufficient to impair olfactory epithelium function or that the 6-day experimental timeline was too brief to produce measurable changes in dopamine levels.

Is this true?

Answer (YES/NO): NO